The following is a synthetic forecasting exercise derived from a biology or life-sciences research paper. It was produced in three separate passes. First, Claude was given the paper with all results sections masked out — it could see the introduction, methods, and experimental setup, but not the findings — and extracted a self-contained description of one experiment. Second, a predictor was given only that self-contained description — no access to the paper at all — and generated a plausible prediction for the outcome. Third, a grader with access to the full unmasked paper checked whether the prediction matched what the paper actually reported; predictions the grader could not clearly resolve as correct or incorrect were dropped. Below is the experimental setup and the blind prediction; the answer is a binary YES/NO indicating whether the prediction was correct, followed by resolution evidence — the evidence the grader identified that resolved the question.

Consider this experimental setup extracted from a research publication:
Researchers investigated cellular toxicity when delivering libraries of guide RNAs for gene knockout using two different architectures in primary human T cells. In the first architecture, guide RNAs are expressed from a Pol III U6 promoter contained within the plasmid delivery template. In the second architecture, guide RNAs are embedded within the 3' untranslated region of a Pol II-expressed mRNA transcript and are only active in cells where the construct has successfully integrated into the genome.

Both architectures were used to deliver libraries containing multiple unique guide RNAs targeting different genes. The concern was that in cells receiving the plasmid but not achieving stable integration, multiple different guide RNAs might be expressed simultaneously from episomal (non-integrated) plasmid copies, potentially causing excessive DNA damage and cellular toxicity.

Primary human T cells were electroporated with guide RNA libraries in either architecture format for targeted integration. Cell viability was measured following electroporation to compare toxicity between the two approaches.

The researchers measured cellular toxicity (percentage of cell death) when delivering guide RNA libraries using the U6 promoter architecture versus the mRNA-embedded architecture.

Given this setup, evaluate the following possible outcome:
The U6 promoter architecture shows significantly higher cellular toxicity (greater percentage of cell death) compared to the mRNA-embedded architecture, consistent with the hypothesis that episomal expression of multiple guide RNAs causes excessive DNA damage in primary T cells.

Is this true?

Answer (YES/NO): YES